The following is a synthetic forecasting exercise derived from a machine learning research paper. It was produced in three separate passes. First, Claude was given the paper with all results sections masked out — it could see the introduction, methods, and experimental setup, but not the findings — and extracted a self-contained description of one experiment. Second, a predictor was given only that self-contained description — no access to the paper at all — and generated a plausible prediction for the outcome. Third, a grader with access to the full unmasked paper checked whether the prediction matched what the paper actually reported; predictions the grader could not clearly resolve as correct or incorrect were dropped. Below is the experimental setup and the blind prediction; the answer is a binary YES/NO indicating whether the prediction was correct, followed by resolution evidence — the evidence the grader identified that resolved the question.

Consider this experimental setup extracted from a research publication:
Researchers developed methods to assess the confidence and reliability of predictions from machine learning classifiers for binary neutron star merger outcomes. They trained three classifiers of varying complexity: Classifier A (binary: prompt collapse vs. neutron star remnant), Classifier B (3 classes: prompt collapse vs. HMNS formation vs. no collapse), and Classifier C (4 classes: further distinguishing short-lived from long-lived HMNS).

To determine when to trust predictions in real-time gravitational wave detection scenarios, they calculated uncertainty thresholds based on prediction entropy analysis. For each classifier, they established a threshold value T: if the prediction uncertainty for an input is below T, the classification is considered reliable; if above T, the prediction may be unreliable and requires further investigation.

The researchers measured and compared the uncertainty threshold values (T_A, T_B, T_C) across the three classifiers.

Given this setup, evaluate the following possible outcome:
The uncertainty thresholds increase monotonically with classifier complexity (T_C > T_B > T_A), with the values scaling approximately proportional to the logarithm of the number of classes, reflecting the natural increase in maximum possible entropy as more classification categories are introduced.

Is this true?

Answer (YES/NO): NO